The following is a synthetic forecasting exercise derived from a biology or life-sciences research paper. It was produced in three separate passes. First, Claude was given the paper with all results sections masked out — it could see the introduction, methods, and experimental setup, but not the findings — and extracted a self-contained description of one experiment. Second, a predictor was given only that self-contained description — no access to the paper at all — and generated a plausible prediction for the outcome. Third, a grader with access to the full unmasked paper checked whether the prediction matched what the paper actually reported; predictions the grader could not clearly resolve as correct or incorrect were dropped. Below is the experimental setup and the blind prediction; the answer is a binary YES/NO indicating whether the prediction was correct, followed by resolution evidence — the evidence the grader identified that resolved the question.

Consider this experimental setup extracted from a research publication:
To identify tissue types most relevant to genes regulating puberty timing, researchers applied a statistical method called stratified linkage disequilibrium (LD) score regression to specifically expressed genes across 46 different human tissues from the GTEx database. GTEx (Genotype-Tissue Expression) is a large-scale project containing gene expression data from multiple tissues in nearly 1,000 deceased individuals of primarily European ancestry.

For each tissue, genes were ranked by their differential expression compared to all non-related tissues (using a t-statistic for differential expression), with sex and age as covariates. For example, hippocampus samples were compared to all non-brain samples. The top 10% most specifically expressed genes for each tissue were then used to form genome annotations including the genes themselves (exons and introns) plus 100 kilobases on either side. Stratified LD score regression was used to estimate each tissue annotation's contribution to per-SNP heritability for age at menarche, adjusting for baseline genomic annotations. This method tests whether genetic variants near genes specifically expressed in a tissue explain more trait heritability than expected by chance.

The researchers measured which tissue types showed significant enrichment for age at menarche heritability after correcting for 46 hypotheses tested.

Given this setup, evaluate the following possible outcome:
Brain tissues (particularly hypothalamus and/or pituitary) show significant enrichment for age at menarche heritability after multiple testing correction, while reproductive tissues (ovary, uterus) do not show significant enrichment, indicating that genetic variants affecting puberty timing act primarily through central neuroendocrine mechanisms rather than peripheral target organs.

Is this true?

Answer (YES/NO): NO